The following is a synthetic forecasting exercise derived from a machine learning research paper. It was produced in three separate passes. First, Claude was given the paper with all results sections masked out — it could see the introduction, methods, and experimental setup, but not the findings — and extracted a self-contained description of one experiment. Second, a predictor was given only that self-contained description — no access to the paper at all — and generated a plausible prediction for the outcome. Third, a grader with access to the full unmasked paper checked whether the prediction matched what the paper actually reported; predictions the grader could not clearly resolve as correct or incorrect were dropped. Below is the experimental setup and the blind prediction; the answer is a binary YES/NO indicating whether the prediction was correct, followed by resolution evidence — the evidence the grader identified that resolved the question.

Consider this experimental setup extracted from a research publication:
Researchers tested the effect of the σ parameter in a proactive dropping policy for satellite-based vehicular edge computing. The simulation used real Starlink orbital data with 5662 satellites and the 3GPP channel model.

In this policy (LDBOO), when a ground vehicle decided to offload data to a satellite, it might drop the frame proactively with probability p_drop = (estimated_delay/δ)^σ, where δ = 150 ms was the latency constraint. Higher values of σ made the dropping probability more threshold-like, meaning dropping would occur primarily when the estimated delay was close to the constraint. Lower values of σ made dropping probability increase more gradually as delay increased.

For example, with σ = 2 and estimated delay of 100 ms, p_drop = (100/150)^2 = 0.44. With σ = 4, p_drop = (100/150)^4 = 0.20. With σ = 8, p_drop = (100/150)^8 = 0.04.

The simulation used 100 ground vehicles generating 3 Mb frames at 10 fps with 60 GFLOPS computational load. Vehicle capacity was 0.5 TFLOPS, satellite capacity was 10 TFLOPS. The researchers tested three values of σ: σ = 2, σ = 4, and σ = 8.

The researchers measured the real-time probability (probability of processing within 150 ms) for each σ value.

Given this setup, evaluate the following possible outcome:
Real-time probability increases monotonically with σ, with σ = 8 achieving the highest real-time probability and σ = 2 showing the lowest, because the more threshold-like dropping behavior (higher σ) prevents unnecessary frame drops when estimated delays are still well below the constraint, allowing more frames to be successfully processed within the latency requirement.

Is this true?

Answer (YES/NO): NO